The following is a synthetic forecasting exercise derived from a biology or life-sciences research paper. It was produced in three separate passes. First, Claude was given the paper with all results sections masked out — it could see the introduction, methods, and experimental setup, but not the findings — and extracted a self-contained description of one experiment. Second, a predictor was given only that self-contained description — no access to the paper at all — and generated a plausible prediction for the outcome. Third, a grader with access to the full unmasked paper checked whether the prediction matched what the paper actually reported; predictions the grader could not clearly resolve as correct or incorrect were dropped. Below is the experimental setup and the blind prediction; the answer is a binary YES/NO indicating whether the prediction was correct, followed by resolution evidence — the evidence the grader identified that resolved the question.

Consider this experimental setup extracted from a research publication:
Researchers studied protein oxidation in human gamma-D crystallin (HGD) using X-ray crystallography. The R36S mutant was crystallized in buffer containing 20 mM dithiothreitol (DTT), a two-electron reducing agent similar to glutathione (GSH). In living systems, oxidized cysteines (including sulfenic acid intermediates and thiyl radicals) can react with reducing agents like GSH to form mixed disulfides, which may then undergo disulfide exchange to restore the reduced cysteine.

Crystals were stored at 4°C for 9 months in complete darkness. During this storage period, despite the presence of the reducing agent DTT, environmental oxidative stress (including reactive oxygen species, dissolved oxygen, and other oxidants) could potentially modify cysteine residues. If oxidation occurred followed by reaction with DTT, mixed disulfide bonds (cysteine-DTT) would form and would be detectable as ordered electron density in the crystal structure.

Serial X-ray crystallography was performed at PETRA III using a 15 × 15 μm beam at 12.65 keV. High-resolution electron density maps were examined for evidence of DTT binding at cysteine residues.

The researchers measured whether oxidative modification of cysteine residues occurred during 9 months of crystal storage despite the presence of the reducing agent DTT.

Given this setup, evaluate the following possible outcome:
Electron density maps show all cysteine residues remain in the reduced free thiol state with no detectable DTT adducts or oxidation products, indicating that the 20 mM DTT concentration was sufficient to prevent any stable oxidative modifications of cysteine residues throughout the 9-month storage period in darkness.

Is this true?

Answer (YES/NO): NO